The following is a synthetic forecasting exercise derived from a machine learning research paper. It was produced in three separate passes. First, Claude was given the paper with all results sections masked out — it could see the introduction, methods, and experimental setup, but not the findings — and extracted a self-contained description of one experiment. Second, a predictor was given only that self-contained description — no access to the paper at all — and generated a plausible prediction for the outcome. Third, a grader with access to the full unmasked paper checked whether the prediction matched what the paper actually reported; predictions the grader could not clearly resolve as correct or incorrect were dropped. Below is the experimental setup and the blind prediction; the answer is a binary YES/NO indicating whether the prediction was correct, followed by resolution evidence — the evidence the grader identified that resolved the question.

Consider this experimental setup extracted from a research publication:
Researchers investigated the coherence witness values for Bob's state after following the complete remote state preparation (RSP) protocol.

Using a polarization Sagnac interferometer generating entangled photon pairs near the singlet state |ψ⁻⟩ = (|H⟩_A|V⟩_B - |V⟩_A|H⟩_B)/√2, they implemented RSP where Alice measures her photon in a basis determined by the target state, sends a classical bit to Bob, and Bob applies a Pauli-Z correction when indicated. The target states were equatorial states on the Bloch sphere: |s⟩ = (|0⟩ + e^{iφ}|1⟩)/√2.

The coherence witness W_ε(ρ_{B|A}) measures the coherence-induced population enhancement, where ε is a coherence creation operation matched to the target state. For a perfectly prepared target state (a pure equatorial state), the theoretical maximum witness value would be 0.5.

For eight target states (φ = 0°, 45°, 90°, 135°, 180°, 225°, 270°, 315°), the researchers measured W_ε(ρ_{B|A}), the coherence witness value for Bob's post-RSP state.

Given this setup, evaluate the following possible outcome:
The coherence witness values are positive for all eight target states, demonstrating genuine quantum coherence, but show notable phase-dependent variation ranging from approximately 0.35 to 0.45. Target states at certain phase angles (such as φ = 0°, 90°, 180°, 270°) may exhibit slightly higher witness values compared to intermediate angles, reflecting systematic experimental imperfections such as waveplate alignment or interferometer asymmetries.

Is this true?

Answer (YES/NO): NO